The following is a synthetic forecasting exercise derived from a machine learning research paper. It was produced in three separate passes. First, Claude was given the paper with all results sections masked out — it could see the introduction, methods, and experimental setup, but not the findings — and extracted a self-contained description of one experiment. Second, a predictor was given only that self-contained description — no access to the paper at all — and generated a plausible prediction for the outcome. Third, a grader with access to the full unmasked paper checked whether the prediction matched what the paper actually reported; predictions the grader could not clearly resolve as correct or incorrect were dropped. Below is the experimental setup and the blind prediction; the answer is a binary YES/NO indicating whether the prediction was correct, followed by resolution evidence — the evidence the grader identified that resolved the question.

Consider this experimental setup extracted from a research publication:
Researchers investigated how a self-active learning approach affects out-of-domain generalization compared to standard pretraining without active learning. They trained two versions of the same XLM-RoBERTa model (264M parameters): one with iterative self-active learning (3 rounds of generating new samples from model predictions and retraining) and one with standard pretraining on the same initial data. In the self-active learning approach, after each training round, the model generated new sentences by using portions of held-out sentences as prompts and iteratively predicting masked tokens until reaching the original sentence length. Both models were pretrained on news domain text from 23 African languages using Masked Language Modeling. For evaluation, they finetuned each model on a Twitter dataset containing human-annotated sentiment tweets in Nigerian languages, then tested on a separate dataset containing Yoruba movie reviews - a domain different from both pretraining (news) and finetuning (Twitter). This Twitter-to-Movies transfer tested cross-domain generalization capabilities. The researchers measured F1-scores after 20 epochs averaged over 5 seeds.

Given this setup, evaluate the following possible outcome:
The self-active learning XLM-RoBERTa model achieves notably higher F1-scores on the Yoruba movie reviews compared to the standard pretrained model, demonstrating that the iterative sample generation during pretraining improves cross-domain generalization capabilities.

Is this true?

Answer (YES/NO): YES